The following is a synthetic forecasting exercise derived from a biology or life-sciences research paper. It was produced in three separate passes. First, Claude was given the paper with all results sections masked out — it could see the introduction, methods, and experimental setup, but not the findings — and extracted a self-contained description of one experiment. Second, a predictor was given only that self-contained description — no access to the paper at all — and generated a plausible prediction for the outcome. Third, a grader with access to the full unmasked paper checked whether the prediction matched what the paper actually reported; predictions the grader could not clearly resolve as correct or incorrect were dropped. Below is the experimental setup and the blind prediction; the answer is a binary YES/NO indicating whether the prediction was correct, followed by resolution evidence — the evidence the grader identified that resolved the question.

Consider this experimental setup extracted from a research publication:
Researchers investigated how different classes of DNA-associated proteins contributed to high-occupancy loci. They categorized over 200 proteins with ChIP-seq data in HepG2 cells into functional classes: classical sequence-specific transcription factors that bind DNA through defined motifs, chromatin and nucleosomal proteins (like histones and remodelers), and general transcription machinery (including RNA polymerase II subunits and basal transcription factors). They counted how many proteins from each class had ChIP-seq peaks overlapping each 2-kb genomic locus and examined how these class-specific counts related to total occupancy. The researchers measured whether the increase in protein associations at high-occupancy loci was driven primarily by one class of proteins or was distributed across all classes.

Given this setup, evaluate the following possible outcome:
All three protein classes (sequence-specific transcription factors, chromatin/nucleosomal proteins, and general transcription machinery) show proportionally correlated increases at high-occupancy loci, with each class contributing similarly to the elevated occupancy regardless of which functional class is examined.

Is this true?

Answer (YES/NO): NO